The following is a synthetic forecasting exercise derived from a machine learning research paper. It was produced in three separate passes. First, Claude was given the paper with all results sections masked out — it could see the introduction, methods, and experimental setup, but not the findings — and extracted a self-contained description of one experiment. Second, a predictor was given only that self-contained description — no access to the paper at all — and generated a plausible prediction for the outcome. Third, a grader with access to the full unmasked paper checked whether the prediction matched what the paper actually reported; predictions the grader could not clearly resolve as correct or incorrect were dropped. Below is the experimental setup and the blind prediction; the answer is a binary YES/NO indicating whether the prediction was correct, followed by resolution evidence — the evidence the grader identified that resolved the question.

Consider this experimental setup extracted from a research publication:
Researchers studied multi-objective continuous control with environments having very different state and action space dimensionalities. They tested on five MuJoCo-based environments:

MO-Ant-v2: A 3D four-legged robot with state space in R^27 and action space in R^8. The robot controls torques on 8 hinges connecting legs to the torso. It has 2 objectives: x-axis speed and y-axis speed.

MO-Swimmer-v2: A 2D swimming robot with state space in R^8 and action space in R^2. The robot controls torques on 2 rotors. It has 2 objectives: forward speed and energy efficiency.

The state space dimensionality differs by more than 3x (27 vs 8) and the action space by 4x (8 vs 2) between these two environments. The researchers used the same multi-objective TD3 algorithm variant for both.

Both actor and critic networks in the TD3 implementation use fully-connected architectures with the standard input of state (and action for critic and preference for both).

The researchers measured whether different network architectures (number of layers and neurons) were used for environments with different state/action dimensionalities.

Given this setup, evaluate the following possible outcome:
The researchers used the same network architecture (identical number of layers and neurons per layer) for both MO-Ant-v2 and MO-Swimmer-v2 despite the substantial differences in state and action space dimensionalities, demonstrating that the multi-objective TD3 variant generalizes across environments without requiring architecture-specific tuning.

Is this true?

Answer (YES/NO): YES